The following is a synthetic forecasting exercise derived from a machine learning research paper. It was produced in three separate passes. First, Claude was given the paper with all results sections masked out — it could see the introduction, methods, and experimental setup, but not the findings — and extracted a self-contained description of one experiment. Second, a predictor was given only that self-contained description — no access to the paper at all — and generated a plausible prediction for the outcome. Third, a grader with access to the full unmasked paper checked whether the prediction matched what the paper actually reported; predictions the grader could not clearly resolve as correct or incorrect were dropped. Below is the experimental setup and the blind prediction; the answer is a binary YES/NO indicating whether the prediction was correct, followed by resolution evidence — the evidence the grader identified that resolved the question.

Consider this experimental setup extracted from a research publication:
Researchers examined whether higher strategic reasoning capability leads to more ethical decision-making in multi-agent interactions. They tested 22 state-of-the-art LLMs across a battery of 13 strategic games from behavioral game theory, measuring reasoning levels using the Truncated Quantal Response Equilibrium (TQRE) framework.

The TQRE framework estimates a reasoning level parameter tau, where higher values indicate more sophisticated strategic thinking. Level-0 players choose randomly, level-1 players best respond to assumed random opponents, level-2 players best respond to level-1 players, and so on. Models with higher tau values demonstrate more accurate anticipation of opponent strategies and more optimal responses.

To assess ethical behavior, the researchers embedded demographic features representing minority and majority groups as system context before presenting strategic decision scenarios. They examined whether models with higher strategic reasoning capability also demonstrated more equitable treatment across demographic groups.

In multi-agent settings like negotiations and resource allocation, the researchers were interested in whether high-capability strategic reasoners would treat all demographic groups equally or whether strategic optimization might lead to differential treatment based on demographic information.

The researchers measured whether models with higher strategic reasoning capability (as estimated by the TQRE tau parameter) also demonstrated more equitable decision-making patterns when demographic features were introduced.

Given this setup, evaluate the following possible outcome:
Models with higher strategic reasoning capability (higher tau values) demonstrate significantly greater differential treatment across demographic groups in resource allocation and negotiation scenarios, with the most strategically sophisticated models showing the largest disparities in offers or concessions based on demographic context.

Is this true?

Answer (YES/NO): NO